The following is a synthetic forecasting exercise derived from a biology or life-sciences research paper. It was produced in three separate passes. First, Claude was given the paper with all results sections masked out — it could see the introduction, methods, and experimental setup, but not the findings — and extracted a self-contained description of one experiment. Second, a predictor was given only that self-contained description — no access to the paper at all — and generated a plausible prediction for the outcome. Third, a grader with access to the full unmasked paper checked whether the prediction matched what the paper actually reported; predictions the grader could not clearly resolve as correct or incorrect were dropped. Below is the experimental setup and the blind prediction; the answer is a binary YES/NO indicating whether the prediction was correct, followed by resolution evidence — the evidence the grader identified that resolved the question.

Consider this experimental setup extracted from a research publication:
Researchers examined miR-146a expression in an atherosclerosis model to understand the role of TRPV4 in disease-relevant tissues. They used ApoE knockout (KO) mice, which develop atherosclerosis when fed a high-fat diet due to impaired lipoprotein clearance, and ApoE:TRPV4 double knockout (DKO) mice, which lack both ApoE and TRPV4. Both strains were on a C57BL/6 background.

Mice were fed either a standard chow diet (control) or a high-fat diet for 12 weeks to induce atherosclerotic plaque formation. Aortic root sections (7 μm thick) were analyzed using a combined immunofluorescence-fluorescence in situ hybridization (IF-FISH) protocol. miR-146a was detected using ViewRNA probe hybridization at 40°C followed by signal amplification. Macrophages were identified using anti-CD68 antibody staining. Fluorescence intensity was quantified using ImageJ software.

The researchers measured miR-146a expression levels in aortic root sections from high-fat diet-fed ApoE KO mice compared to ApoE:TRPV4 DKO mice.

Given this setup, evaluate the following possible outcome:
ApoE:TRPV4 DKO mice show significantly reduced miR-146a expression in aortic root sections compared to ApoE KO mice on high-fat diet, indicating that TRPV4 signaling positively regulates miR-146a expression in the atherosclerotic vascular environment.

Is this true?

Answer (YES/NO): NO